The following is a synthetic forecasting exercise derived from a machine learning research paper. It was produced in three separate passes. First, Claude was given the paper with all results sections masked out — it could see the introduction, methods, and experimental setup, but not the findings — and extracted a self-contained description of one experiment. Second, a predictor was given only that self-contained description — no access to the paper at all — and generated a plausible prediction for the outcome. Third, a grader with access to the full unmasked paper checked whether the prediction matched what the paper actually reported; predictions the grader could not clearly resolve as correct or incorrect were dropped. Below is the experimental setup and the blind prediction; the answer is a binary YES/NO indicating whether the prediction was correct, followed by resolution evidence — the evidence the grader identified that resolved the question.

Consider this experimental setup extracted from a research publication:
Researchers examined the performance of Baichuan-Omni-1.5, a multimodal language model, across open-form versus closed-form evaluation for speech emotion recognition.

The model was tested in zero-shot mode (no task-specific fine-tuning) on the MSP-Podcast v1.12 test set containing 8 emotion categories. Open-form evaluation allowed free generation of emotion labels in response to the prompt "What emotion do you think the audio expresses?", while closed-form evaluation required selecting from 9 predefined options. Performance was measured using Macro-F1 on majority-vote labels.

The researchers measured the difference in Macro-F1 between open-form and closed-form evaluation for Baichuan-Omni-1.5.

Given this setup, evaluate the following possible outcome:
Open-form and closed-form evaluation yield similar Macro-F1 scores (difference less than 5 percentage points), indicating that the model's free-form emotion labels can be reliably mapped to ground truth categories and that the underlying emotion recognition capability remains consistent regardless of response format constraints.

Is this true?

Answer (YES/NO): YES